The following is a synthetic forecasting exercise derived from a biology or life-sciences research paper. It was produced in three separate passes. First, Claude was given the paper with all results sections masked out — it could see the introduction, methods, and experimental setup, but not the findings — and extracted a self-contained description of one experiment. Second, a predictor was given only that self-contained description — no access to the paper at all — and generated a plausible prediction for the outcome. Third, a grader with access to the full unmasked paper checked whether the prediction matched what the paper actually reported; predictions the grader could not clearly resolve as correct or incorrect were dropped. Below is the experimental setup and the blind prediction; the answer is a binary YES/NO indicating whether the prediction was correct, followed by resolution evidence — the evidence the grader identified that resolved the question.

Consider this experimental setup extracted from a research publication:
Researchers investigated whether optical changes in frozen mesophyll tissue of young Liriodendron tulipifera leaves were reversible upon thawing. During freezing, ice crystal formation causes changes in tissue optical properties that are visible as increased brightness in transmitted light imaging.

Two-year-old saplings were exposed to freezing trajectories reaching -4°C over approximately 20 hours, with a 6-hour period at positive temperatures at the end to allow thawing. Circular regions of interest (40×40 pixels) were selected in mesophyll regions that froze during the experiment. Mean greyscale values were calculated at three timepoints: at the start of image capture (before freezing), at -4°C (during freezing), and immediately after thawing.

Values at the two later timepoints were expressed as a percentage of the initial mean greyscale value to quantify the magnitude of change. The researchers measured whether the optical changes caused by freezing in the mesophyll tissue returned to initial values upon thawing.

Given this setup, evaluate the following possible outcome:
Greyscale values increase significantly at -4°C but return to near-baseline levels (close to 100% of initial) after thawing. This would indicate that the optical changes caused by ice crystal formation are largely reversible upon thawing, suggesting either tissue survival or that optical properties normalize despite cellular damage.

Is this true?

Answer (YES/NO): NO